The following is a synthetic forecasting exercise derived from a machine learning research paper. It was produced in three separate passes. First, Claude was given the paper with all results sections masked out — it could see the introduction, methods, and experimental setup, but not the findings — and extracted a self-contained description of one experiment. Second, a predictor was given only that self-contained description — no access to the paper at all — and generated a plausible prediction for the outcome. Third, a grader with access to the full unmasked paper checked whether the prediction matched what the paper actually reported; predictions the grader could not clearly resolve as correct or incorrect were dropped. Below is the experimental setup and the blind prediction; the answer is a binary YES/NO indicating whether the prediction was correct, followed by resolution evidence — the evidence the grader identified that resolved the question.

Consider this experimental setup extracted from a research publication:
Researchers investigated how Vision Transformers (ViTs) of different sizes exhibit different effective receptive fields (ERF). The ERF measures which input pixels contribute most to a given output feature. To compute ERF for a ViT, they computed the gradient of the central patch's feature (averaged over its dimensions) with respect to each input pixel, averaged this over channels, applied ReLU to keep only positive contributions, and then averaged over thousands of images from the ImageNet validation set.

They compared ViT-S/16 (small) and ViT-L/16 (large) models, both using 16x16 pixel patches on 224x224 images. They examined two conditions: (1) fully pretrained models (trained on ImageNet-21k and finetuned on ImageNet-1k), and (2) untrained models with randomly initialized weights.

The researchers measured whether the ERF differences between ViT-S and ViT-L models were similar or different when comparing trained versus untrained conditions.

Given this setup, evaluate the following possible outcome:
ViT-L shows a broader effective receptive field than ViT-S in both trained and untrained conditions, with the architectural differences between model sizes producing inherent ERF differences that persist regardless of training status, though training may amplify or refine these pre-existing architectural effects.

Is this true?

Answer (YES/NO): NO